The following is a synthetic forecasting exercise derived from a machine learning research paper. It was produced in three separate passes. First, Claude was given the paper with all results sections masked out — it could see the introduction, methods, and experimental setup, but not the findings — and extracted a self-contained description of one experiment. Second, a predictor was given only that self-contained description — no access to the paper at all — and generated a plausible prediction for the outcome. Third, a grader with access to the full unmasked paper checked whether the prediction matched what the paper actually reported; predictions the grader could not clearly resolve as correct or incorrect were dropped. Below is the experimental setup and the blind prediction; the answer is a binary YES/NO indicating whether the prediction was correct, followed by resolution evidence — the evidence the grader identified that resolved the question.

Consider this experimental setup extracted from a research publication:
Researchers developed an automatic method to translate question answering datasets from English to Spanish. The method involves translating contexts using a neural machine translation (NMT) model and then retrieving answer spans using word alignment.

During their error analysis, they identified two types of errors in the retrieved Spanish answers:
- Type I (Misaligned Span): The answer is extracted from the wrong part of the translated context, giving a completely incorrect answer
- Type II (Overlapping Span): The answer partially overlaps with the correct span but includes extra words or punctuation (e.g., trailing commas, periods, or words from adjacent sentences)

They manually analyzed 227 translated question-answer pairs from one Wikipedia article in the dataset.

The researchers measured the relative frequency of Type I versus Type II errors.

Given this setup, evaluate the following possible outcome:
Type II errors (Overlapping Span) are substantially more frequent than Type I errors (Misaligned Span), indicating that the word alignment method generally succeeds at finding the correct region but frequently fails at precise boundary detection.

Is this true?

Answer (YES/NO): YES